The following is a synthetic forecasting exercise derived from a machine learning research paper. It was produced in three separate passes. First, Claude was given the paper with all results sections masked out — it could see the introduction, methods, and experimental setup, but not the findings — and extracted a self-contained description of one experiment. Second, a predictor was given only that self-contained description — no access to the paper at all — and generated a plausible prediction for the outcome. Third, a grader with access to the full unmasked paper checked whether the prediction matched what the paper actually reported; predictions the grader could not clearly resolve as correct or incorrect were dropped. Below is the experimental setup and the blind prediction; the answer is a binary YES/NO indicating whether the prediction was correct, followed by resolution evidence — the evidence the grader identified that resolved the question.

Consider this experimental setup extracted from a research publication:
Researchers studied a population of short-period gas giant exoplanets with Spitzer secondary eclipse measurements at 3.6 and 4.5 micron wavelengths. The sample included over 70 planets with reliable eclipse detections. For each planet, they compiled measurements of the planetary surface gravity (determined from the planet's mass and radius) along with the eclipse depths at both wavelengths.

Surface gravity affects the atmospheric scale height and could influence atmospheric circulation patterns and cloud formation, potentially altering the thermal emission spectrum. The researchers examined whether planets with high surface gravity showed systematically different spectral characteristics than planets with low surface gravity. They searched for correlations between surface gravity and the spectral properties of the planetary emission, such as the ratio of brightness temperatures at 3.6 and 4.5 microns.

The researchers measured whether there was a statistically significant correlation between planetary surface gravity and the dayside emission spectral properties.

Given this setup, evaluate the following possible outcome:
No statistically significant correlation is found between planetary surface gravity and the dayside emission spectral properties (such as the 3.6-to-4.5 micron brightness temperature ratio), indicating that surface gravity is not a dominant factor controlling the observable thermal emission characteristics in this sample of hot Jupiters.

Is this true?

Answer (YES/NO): YES